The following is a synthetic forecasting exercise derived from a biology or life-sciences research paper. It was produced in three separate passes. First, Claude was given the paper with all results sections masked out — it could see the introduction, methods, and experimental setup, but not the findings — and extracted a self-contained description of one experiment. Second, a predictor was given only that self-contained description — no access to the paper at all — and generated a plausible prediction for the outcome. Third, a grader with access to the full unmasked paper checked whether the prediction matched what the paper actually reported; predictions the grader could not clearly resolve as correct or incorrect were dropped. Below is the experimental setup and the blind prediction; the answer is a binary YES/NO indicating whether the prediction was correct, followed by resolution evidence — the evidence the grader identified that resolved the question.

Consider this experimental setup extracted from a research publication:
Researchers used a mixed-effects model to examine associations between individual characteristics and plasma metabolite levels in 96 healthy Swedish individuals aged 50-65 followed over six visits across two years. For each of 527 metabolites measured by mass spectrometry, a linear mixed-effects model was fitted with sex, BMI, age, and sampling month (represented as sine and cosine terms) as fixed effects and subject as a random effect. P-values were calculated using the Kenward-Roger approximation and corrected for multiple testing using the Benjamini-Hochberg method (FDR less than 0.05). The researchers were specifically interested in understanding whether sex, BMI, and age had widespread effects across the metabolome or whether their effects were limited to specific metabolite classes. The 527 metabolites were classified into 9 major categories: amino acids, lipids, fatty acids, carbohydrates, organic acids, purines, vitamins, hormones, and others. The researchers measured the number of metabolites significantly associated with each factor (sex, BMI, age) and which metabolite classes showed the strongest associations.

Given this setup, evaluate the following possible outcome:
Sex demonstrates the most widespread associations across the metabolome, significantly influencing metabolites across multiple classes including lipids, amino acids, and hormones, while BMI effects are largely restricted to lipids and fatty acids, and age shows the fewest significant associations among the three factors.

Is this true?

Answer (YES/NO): NO